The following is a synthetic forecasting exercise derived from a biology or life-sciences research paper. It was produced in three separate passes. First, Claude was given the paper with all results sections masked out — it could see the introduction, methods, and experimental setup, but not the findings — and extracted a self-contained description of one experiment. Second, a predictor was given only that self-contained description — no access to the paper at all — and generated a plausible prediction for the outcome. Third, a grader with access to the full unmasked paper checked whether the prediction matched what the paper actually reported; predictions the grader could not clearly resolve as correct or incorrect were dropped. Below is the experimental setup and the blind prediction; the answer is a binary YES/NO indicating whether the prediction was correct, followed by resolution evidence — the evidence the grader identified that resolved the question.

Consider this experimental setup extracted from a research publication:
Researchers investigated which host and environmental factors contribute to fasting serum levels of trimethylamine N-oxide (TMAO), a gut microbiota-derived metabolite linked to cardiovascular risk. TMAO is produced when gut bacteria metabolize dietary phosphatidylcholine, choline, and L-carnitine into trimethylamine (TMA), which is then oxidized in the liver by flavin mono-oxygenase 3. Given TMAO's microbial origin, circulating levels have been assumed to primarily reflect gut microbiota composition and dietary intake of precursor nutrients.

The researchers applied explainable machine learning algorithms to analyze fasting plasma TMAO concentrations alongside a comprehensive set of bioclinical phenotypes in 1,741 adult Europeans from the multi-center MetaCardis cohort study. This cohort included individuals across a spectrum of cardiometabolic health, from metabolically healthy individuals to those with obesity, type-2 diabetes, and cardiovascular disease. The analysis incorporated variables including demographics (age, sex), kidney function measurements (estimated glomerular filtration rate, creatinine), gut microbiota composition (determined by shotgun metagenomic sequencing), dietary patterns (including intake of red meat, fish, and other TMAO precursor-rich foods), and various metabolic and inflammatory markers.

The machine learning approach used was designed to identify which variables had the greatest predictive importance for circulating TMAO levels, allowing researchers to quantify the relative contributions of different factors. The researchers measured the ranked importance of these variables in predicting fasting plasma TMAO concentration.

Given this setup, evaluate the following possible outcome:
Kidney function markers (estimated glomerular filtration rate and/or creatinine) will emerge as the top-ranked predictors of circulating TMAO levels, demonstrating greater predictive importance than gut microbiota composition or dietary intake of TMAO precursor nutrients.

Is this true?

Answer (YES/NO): NO